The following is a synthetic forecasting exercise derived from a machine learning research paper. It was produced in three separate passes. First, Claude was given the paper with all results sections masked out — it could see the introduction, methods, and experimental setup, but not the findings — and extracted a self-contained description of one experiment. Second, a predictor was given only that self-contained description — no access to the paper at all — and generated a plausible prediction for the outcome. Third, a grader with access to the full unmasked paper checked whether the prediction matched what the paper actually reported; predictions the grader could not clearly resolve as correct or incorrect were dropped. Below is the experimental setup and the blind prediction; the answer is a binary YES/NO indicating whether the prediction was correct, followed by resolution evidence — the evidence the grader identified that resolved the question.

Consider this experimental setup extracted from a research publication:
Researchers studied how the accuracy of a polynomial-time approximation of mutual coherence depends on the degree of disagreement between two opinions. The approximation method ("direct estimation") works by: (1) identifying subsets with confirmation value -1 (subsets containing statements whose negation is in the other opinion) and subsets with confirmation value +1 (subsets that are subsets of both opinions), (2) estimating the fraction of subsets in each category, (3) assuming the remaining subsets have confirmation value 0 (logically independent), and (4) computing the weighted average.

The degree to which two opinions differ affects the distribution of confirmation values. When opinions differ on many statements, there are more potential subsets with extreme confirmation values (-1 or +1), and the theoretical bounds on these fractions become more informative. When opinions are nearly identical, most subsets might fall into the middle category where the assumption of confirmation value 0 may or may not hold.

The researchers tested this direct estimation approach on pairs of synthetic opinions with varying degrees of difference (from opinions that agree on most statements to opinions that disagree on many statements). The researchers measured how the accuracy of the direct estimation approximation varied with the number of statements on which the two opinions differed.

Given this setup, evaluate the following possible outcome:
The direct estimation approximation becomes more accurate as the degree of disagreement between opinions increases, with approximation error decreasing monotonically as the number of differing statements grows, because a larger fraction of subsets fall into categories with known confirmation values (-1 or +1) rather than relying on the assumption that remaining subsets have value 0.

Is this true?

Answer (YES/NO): YES